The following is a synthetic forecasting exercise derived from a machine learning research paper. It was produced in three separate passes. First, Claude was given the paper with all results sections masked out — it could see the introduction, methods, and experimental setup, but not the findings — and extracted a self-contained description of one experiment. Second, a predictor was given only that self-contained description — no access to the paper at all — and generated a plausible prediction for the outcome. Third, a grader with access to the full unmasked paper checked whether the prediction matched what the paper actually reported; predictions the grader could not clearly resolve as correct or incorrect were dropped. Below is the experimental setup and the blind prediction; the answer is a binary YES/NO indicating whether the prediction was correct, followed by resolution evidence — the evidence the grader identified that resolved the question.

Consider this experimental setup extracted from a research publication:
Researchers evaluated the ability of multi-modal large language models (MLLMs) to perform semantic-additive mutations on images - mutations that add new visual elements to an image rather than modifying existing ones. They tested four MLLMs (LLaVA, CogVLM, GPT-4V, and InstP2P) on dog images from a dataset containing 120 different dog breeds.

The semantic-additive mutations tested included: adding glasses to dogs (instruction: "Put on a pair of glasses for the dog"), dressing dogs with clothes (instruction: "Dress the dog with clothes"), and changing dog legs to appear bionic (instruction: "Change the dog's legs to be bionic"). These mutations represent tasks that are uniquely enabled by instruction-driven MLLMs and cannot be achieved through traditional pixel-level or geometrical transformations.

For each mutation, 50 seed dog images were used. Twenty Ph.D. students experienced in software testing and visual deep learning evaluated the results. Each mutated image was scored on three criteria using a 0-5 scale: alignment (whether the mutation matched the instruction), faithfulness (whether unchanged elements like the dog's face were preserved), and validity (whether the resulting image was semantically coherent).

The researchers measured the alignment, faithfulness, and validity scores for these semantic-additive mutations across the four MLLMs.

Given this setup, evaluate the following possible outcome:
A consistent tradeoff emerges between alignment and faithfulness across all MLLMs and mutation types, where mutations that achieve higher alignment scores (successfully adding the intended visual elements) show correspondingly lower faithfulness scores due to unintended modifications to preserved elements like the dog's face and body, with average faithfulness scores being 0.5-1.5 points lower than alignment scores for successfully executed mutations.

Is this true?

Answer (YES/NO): NO